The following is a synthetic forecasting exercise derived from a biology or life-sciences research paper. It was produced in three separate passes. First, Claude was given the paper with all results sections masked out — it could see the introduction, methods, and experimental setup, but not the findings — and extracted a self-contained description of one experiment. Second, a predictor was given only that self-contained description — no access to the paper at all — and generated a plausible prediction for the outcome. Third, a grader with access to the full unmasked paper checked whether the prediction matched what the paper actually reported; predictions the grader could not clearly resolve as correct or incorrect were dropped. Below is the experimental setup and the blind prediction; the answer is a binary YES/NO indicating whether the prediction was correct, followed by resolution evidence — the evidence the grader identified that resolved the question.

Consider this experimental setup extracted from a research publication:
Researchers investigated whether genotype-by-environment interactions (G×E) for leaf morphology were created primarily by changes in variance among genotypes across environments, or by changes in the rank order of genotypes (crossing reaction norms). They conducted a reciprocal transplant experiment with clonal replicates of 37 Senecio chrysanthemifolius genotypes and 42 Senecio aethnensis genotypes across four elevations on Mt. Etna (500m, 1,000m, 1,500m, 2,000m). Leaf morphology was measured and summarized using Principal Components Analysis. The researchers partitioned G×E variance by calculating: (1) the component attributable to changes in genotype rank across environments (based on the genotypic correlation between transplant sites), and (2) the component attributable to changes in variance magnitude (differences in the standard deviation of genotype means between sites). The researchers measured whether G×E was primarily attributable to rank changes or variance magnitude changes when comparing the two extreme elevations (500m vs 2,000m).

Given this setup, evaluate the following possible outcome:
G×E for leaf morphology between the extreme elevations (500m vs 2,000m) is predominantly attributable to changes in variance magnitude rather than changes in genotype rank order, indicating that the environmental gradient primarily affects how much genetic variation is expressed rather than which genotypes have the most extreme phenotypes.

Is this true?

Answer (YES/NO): YES